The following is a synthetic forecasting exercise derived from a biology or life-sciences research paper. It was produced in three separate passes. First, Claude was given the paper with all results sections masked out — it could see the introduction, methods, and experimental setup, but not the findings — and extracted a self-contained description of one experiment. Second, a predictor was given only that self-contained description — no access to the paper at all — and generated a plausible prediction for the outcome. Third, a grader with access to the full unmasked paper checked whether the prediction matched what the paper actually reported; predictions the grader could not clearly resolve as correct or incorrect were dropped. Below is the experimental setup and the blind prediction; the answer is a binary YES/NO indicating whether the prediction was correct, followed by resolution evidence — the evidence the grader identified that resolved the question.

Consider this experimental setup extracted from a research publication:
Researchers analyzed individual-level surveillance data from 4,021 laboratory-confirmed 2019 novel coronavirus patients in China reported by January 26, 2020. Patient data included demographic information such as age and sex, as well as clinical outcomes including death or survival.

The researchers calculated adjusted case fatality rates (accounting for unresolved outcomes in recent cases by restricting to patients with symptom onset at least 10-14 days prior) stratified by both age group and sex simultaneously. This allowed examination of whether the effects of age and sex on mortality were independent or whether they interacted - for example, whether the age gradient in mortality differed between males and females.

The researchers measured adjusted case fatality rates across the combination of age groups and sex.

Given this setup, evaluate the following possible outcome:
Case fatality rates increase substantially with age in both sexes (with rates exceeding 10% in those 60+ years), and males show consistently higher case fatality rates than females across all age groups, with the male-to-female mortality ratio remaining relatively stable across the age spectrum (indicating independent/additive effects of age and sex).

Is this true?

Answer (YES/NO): NO